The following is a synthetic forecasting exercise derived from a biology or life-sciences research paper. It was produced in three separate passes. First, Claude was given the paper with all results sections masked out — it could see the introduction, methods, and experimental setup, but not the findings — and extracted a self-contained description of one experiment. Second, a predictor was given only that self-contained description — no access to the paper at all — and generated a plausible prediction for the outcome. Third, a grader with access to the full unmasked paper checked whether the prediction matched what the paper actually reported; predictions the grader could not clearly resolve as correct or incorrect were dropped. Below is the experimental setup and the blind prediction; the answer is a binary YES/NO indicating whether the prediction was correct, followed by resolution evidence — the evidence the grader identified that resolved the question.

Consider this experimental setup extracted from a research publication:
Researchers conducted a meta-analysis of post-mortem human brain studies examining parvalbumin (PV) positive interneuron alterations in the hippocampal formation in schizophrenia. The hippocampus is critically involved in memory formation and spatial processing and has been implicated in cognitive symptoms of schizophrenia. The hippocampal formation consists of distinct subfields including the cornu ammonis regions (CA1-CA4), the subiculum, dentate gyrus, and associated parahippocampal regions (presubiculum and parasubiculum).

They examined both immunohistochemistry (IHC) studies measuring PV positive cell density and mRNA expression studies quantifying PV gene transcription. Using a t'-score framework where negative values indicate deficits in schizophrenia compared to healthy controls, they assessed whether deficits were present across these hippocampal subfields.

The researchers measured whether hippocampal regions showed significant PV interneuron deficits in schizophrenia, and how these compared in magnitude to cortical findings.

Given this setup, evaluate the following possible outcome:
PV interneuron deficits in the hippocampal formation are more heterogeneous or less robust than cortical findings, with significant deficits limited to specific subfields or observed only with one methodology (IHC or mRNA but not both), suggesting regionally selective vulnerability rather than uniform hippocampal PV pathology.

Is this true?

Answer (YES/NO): NO